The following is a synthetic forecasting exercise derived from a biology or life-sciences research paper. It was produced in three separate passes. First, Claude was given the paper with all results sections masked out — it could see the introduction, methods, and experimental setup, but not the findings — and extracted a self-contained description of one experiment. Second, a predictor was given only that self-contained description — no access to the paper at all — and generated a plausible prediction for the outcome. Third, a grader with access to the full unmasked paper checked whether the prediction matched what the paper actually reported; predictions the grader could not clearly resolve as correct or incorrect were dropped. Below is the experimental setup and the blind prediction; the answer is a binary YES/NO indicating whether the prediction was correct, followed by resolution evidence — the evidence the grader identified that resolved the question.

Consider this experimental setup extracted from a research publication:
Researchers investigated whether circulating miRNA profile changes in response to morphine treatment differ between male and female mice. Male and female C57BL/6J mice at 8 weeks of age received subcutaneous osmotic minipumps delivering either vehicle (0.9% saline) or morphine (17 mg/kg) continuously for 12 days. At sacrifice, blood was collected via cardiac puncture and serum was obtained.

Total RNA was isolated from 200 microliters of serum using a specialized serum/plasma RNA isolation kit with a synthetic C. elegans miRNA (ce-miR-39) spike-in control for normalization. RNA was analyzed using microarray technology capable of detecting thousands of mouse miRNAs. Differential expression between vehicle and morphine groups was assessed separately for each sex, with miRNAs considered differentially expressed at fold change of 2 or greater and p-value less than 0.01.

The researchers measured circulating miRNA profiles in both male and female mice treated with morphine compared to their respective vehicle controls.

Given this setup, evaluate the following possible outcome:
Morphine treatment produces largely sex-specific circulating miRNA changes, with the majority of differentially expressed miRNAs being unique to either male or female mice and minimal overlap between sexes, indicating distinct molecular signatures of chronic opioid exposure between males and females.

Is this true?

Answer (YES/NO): YES